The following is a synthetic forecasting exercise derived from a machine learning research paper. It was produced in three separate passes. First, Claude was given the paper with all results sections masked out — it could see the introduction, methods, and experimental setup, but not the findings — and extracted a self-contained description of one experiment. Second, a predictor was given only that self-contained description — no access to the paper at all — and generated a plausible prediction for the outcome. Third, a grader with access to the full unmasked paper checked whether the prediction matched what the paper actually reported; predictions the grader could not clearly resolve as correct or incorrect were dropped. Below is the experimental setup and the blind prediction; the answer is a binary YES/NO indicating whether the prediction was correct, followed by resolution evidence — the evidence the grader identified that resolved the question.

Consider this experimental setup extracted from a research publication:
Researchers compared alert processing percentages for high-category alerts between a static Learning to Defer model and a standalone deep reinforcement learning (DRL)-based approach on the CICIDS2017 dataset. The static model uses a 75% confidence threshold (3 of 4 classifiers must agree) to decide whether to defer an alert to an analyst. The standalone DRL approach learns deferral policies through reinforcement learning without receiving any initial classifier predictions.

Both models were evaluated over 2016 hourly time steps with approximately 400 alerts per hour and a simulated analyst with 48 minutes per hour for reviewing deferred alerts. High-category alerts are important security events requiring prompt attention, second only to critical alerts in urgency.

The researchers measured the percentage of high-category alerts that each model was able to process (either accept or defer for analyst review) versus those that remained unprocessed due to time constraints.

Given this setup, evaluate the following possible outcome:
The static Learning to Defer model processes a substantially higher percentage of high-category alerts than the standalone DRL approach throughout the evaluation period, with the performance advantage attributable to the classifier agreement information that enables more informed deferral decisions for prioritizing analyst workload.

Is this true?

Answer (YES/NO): YES